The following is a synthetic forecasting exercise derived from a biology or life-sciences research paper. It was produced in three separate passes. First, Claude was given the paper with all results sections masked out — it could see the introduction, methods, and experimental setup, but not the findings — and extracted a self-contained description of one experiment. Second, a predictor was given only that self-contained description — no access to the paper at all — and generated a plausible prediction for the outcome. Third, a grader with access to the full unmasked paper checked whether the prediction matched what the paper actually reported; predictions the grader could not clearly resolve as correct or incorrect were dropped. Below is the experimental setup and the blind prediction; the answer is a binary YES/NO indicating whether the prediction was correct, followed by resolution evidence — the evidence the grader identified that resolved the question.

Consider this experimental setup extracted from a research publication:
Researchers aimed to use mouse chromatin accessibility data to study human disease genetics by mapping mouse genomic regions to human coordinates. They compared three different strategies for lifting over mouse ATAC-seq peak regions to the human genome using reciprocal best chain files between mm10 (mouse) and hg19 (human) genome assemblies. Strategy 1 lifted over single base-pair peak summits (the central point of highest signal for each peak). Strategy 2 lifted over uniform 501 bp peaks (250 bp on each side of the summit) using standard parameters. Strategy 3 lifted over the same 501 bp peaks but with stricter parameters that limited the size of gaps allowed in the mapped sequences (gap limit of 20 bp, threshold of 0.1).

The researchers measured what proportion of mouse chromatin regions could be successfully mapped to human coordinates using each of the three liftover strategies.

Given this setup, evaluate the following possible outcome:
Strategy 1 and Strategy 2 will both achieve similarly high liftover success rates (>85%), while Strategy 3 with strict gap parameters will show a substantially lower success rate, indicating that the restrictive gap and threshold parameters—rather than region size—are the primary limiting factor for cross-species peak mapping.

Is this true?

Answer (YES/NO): NO